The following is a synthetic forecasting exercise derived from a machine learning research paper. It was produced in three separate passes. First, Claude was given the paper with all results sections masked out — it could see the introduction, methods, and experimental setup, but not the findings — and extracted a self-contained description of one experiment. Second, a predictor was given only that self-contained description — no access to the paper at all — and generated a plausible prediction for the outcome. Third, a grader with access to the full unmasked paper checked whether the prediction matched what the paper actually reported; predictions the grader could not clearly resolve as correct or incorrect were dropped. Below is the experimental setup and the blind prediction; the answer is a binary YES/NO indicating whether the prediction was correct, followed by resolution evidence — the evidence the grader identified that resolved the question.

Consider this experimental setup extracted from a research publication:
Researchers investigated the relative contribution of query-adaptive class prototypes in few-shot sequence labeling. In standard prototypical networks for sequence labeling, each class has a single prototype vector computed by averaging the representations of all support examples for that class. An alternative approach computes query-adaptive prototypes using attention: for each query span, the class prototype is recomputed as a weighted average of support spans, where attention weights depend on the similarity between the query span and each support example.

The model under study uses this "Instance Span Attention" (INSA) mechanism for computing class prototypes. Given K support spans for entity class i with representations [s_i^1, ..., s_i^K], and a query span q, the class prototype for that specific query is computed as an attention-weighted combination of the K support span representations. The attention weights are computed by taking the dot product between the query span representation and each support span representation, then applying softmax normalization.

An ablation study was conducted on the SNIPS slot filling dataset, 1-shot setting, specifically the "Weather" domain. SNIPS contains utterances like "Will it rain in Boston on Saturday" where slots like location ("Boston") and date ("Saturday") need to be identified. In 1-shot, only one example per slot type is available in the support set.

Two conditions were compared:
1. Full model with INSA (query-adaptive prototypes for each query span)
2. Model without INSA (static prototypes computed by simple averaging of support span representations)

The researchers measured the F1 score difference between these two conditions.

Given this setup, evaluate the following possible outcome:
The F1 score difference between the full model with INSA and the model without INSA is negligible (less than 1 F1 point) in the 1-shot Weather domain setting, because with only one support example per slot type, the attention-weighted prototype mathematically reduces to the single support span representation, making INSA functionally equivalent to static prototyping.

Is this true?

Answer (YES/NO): NO